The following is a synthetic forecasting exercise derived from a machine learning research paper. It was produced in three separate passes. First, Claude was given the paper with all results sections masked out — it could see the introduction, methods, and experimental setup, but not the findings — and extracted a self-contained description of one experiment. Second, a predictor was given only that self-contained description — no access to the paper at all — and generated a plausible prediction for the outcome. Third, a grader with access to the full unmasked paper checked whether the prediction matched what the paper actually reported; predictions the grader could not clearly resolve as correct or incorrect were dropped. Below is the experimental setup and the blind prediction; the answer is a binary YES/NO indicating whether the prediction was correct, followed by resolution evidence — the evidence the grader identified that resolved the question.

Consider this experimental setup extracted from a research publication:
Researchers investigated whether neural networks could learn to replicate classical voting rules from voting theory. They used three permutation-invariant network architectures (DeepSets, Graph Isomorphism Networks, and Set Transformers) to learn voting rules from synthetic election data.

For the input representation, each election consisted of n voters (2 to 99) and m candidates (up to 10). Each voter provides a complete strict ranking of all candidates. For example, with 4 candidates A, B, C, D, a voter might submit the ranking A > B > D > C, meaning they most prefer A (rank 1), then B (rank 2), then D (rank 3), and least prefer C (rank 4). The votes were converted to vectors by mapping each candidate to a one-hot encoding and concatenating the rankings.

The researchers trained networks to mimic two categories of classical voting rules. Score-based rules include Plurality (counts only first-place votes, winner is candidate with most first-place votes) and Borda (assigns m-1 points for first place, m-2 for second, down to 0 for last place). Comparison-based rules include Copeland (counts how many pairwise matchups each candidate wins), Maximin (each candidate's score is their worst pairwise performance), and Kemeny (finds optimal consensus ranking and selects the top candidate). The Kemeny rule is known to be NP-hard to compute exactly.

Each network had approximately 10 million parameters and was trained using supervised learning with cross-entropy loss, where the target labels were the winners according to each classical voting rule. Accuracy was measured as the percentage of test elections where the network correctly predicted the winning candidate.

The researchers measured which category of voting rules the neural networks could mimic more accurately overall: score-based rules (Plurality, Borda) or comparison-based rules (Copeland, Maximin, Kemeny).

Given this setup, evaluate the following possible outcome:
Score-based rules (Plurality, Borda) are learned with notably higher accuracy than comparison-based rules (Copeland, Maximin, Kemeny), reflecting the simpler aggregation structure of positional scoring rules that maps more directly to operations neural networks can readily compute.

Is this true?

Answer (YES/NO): YES